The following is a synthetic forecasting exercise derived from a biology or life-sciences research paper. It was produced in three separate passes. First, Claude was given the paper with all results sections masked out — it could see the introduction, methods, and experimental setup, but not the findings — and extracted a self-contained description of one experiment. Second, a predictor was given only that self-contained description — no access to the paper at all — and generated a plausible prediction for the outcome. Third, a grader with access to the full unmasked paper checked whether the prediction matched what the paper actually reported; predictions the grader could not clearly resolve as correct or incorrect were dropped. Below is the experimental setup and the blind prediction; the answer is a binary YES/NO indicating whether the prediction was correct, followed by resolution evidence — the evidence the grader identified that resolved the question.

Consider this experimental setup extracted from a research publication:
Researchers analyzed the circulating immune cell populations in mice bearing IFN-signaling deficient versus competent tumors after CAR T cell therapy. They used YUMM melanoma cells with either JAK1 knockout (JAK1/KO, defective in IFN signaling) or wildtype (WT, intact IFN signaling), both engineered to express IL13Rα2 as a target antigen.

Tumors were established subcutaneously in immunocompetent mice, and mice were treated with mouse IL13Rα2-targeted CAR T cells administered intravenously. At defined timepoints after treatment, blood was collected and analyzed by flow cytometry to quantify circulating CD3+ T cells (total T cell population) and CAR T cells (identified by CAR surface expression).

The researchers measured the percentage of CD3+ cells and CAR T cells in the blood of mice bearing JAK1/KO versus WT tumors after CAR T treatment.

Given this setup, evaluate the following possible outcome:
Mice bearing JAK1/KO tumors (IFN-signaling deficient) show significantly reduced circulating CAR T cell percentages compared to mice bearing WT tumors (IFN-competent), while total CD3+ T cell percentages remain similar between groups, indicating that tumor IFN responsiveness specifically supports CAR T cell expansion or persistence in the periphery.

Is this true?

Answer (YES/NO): NO